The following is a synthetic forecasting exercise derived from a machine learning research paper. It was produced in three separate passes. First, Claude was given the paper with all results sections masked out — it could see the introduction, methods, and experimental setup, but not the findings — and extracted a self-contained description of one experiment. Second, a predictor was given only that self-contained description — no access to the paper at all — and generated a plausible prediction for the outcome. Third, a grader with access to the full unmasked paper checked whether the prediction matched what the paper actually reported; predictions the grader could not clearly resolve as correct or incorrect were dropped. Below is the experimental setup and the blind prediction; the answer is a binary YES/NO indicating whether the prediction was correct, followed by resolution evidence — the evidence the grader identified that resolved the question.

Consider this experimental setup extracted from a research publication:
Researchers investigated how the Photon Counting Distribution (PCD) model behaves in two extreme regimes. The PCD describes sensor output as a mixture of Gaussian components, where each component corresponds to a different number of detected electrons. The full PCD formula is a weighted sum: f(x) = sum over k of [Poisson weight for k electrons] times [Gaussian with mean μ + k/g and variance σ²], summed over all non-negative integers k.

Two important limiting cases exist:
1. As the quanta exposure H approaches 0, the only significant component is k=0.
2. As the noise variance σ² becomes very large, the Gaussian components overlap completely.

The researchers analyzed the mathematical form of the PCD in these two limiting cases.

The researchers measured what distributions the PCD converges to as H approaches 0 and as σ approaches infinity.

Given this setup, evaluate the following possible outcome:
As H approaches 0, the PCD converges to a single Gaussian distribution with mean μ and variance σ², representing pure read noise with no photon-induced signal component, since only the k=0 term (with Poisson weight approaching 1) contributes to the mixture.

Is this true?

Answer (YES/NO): YES